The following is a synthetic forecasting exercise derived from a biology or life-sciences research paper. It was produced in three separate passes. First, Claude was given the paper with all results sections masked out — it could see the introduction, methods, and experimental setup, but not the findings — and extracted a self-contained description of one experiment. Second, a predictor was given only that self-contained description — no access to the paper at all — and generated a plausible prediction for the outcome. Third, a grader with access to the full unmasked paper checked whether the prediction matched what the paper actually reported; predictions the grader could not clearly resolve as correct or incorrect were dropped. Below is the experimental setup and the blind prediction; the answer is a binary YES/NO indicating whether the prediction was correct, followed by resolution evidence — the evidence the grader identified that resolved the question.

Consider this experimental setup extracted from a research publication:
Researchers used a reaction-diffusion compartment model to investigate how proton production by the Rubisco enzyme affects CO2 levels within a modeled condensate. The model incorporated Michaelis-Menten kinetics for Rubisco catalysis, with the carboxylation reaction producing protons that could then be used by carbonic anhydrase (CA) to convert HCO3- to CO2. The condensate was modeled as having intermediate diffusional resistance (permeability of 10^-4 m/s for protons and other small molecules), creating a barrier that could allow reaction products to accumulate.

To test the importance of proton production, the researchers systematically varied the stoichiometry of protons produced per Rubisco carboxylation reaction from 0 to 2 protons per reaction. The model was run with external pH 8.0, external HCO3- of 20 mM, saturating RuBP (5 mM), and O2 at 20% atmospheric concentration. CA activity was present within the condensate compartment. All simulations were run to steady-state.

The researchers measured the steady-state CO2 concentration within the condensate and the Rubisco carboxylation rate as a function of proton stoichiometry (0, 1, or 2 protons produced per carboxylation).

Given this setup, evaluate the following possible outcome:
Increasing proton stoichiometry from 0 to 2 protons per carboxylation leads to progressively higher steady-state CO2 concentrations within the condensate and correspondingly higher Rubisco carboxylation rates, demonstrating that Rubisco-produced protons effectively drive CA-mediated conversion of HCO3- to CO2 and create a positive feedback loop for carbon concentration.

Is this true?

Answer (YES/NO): YES